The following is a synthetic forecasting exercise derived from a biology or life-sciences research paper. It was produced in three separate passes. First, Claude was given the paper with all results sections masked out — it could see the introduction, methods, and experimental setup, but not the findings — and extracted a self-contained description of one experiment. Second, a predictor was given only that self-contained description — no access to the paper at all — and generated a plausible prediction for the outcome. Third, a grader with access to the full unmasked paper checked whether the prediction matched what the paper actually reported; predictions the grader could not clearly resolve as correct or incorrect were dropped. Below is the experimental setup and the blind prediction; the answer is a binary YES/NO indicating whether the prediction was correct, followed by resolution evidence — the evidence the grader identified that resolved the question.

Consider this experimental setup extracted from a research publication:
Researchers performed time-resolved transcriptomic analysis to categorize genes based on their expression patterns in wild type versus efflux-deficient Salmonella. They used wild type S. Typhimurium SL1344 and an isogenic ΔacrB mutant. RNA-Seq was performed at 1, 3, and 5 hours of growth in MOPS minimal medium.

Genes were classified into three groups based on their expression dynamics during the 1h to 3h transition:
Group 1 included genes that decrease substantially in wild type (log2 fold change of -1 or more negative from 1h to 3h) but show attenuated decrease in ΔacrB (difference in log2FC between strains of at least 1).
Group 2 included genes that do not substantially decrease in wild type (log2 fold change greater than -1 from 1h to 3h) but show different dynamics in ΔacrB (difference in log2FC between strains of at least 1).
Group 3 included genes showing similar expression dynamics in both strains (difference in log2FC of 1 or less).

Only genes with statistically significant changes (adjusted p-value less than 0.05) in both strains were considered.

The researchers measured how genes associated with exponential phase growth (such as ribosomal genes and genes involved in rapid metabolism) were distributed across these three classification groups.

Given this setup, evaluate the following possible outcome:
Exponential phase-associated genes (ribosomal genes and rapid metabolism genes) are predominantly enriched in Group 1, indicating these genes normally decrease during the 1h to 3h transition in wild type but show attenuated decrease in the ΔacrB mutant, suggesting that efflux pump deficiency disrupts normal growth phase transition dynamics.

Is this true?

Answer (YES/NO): YES